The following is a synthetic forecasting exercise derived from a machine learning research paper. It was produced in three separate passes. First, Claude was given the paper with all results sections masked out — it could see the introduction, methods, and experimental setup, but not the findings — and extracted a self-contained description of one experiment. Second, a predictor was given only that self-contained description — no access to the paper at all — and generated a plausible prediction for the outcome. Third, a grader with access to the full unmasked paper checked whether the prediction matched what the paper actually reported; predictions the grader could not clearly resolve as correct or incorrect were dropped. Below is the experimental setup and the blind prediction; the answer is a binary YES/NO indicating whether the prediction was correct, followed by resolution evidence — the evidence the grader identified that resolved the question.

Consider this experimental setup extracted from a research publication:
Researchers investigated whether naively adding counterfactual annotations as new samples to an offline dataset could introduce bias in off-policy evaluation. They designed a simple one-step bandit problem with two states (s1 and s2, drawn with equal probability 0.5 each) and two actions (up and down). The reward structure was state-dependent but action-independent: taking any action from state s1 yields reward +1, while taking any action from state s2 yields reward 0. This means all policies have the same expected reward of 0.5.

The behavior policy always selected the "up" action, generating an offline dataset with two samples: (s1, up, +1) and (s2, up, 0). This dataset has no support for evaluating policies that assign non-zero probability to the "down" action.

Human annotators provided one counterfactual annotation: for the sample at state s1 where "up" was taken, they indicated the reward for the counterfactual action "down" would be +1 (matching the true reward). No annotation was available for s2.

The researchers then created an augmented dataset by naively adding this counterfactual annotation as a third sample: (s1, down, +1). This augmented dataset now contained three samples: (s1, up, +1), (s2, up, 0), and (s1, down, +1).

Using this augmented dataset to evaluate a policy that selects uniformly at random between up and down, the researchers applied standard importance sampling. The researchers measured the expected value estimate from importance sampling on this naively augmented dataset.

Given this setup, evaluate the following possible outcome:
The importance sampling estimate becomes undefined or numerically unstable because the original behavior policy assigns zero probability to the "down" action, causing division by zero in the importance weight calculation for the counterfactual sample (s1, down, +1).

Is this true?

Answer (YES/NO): NO